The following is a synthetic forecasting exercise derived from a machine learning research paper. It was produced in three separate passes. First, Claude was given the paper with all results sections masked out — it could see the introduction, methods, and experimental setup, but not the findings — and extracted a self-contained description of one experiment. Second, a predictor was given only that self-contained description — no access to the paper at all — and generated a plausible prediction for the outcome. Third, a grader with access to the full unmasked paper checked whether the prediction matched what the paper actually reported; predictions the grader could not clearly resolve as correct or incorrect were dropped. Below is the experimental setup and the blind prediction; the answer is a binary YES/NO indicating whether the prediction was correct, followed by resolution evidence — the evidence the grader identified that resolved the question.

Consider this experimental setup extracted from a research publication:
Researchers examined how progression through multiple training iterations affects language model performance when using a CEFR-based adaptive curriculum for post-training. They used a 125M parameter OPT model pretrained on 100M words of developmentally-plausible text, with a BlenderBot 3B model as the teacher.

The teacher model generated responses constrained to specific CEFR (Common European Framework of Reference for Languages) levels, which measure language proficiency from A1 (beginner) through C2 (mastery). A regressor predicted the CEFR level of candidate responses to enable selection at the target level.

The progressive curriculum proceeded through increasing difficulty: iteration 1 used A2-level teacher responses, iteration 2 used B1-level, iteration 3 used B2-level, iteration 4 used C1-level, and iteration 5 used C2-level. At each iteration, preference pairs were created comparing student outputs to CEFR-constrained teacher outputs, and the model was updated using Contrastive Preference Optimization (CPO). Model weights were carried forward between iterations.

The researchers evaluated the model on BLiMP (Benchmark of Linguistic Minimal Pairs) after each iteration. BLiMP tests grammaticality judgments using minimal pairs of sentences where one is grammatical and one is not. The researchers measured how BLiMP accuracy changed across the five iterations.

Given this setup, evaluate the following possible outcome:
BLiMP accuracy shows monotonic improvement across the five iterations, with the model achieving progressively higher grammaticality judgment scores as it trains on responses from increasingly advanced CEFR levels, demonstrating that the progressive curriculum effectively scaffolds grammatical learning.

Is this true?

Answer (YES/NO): NO